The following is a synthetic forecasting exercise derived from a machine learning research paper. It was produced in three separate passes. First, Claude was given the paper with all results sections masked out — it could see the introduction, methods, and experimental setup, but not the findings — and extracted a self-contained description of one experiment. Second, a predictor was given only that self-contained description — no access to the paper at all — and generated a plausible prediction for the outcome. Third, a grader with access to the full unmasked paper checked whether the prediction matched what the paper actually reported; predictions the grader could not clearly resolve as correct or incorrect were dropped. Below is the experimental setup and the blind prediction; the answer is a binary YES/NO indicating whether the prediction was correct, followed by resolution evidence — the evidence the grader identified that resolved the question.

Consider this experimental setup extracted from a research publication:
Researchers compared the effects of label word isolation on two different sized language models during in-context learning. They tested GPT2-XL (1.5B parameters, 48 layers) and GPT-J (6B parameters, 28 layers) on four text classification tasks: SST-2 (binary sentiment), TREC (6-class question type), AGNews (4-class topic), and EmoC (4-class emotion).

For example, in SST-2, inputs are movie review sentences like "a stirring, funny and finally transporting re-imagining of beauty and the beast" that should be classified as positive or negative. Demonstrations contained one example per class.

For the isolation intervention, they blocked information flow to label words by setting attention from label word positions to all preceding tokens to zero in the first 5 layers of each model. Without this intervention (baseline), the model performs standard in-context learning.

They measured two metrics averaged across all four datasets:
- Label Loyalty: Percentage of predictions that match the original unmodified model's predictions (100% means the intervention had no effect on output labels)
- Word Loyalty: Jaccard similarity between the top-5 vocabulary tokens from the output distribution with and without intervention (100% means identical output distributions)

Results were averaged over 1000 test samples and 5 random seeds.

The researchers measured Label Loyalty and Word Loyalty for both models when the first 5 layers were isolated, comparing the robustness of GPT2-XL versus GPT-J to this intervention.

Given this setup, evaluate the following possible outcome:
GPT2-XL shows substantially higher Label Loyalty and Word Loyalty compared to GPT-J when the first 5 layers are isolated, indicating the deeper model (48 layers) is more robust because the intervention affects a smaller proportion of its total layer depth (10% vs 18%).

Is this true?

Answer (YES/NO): NO